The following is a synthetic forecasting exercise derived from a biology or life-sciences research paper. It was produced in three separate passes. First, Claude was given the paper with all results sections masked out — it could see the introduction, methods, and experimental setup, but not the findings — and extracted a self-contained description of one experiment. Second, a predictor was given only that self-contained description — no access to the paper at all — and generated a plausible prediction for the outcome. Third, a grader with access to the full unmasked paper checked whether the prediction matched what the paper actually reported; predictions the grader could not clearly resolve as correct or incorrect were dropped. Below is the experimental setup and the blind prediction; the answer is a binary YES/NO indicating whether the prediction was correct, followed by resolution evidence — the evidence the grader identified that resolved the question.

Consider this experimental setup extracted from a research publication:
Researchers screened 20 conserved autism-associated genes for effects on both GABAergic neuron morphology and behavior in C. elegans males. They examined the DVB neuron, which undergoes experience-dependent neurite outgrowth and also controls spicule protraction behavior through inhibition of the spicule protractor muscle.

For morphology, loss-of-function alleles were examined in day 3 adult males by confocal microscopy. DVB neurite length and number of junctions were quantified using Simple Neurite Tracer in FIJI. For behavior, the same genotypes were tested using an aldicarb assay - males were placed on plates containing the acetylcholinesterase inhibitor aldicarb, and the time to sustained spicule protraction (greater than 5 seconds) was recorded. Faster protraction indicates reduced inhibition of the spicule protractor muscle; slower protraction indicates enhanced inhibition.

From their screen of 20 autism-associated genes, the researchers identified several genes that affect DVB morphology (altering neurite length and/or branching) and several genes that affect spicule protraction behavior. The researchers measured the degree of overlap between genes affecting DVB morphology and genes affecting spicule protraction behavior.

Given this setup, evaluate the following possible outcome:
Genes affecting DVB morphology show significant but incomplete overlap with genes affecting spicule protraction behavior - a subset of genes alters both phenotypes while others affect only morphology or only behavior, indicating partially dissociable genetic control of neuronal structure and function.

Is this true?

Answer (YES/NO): NO